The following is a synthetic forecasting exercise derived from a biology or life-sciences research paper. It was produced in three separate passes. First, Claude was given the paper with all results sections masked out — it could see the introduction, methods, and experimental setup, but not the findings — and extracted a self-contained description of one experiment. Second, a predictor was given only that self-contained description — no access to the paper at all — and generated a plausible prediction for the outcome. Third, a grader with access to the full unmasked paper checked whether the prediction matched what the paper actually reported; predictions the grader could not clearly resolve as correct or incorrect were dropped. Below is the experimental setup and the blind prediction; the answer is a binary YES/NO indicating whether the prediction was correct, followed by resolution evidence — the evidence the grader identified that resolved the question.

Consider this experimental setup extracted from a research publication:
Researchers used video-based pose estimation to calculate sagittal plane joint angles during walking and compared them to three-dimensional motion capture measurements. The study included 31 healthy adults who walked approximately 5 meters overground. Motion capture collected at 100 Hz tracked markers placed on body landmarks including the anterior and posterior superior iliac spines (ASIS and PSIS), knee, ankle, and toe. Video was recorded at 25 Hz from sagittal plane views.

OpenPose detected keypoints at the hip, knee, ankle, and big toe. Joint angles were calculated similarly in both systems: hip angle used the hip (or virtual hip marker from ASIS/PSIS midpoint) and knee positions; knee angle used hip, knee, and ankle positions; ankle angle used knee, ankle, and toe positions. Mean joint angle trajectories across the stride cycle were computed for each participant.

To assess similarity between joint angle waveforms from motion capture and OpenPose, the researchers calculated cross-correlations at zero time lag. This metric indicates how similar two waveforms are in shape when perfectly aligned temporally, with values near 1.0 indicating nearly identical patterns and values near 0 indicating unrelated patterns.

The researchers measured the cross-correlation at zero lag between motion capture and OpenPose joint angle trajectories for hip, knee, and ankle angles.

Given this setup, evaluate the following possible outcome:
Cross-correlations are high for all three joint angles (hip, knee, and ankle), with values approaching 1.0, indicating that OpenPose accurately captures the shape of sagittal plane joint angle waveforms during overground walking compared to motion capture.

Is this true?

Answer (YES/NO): NO